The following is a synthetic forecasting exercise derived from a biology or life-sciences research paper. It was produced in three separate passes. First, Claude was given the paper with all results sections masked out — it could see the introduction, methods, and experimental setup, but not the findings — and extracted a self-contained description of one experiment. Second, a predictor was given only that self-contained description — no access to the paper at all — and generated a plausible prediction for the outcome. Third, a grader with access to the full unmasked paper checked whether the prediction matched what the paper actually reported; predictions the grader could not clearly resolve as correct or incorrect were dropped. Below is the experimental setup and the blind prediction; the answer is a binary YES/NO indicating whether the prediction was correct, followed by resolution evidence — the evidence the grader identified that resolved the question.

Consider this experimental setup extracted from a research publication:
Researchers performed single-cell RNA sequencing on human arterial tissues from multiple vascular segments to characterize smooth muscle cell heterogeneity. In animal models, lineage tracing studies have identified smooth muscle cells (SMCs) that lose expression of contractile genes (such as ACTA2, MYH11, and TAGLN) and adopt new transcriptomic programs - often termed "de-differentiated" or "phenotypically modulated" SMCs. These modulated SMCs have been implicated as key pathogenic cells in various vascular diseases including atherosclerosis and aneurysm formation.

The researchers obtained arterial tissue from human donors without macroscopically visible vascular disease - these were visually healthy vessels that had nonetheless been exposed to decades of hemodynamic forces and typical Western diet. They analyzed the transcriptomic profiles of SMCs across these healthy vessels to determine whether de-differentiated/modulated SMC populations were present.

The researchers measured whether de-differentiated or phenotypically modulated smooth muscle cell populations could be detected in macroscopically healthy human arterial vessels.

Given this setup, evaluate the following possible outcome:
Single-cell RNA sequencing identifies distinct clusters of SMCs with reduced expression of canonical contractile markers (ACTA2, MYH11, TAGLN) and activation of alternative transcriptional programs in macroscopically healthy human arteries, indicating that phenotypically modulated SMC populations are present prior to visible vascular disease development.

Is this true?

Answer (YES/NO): YES